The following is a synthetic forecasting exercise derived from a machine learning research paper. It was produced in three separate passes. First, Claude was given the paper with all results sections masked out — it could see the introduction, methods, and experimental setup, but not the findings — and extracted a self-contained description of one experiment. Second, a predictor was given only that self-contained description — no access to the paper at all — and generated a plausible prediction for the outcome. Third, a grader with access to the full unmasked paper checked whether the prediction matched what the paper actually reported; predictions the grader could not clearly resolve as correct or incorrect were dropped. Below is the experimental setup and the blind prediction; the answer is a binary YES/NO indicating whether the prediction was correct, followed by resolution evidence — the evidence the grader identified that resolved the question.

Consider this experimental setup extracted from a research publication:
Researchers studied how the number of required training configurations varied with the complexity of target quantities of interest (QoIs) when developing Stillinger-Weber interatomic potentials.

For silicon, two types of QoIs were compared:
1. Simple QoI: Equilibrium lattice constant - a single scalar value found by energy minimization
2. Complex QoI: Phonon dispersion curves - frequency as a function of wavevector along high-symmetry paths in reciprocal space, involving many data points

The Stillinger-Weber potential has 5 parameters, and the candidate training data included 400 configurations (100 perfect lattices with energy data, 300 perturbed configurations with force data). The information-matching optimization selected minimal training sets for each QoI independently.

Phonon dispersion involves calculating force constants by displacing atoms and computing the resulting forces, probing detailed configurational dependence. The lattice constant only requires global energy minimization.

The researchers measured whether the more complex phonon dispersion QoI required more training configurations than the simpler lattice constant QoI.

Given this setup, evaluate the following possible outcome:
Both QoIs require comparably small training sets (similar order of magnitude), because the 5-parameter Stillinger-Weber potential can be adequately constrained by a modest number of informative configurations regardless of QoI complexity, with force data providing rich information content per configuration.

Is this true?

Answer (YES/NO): YES